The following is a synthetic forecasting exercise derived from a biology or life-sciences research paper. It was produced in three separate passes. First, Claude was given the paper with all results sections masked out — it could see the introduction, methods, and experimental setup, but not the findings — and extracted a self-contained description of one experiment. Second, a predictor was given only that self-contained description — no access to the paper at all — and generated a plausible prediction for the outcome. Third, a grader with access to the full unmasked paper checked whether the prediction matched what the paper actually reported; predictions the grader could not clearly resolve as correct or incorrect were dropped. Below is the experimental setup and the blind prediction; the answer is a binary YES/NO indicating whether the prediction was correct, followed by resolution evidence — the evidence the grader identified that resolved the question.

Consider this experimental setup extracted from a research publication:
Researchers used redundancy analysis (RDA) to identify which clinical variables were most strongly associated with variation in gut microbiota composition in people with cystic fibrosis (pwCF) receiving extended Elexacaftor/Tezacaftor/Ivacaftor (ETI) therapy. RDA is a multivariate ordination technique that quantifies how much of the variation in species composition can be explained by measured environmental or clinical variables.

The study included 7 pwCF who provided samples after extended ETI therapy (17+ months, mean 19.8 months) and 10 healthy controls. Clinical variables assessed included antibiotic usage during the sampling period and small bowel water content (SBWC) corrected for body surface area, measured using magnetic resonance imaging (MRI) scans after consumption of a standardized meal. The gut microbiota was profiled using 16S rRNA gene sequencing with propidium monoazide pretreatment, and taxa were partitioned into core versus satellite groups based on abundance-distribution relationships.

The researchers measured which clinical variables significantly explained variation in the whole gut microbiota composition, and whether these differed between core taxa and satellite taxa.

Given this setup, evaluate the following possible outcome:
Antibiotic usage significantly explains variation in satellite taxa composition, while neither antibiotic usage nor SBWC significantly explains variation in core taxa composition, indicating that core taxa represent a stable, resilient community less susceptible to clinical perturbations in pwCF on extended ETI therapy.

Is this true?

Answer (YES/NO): YES